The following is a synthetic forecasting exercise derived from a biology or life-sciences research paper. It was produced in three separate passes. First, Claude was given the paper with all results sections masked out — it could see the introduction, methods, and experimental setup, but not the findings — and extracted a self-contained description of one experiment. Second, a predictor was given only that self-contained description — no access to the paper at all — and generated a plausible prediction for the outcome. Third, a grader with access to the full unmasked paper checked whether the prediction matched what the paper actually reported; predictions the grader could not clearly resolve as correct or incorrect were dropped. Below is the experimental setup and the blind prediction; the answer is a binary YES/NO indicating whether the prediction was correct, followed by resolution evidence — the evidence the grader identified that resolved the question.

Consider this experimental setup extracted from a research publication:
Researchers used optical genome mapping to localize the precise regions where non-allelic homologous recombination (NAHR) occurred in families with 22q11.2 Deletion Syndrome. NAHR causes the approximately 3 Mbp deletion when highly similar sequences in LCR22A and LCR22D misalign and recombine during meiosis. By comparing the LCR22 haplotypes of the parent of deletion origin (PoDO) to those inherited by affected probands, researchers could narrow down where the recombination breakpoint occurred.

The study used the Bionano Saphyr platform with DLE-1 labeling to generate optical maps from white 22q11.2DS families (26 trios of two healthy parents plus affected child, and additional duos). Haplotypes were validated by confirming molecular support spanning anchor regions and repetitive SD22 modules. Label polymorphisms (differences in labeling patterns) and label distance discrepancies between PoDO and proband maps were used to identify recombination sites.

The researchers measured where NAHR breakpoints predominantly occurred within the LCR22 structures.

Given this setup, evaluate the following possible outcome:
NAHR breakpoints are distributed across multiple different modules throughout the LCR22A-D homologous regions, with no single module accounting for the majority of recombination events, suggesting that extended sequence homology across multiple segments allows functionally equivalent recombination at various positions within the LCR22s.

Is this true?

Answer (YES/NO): NO